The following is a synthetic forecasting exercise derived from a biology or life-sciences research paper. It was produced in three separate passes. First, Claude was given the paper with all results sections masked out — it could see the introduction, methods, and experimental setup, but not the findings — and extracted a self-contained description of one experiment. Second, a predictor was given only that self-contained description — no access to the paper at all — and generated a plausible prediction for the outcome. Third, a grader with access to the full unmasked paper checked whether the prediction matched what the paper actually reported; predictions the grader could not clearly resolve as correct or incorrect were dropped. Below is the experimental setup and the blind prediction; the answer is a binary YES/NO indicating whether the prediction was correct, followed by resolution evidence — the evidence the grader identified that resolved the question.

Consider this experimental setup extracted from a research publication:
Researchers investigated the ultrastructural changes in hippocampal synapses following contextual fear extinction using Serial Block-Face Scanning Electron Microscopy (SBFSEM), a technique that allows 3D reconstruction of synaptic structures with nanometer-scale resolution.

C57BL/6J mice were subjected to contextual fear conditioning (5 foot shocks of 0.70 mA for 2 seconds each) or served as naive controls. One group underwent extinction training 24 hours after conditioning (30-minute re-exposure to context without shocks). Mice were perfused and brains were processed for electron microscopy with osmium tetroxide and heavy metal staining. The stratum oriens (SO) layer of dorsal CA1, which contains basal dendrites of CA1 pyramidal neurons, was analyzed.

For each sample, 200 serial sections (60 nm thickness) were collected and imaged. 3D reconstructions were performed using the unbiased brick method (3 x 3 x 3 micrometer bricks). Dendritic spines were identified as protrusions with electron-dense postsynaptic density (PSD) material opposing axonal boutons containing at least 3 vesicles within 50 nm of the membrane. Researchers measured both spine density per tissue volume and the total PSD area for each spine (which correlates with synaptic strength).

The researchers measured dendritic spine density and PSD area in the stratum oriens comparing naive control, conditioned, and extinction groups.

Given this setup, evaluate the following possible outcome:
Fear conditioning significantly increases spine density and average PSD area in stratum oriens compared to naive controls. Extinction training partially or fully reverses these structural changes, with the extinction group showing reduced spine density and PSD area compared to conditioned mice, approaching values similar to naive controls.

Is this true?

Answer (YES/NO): NO